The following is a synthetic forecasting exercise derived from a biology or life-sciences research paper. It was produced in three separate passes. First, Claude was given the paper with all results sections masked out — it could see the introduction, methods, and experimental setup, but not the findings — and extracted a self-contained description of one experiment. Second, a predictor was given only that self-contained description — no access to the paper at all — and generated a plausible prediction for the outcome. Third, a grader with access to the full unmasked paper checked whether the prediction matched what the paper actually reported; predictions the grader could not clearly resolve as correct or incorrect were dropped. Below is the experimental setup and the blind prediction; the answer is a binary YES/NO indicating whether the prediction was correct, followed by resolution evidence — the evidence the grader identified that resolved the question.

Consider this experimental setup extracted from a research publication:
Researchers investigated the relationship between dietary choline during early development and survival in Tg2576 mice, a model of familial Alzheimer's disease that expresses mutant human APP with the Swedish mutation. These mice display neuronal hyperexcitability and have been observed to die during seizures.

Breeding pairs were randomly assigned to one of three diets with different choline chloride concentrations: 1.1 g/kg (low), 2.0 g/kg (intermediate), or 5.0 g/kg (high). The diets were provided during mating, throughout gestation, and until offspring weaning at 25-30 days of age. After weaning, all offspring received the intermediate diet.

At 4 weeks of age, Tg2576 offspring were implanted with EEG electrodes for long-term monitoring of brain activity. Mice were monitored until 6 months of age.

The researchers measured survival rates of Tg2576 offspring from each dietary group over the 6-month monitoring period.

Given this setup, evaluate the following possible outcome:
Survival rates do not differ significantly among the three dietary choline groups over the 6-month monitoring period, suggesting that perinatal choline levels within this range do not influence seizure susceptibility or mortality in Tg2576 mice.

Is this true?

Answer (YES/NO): NO